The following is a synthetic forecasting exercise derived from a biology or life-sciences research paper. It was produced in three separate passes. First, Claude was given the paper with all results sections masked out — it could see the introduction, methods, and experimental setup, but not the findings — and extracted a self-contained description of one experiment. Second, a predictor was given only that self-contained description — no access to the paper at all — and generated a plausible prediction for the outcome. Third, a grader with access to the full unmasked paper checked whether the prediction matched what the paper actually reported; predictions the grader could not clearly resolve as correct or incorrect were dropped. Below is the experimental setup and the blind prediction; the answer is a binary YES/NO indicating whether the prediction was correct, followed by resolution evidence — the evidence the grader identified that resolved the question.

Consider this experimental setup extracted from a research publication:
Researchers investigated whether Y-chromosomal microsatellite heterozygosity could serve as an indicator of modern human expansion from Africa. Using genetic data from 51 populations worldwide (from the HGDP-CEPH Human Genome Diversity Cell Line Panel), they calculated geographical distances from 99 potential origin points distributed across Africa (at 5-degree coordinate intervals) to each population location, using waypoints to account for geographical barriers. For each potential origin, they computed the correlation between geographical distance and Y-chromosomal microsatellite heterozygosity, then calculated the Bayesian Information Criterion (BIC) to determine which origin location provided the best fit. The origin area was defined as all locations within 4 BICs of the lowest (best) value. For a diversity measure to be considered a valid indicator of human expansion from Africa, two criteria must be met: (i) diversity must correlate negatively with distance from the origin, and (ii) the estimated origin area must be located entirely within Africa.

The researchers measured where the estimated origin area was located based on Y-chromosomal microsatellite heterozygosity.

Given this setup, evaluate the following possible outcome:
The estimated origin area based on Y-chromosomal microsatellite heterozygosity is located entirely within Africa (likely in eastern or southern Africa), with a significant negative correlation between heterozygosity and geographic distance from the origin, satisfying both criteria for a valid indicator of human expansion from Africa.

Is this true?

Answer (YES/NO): NO